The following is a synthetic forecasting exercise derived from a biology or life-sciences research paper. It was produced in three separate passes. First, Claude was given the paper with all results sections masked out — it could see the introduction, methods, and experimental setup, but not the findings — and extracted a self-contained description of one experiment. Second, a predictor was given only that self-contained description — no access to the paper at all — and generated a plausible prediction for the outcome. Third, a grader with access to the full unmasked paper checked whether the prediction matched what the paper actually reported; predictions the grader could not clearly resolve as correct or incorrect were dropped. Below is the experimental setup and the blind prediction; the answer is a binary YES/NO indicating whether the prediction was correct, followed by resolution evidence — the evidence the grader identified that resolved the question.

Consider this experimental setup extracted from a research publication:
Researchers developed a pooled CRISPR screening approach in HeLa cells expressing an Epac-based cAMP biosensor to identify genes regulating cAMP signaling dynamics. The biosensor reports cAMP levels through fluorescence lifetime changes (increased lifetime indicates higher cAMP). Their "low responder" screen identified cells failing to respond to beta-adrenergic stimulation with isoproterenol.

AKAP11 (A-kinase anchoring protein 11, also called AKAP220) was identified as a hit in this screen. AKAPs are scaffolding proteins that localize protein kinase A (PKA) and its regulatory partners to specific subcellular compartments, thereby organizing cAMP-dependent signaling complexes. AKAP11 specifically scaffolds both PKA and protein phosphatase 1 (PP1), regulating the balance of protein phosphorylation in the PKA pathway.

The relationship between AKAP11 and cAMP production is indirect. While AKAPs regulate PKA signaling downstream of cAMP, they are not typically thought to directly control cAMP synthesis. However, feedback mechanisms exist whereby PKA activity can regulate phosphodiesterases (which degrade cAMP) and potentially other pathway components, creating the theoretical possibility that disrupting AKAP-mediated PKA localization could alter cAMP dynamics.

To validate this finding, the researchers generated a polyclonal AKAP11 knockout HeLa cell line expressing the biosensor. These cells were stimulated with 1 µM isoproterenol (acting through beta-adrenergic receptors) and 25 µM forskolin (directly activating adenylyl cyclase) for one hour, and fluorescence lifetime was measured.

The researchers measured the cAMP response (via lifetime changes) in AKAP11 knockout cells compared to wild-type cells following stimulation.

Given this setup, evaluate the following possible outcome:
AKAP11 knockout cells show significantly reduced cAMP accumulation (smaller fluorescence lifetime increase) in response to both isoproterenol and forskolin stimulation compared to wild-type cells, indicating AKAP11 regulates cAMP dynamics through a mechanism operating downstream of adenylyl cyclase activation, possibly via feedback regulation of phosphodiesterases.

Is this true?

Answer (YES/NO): NO